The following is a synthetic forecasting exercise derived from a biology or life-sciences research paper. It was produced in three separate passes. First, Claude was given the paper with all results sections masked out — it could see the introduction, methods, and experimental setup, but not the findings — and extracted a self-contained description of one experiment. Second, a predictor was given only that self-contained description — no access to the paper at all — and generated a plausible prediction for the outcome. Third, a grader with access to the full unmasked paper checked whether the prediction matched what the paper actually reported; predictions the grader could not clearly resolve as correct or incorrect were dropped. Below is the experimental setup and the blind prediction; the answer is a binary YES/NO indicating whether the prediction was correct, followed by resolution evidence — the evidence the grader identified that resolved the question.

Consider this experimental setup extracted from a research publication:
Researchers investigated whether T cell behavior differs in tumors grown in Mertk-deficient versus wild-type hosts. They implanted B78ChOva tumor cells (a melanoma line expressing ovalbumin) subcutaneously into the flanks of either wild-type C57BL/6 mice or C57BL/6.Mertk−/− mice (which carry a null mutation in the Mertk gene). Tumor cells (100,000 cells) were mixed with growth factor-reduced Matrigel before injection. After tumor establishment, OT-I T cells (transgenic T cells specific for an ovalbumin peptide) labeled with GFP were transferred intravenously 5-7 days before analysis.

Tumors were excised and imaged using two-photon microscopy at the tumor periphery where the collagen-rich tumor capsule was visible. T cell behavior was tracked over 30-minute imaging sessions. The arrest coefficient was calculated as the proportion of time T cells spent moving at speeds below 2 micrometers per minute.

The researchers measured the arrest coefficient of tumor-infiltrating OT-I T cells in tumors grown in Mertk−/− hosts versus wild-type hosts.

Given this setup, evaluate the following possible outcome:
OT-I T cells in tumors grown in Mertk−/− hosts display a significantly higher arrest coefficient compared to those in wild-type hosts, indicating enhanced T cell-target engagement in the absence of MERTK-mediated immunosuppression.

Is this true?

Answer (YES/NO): YES